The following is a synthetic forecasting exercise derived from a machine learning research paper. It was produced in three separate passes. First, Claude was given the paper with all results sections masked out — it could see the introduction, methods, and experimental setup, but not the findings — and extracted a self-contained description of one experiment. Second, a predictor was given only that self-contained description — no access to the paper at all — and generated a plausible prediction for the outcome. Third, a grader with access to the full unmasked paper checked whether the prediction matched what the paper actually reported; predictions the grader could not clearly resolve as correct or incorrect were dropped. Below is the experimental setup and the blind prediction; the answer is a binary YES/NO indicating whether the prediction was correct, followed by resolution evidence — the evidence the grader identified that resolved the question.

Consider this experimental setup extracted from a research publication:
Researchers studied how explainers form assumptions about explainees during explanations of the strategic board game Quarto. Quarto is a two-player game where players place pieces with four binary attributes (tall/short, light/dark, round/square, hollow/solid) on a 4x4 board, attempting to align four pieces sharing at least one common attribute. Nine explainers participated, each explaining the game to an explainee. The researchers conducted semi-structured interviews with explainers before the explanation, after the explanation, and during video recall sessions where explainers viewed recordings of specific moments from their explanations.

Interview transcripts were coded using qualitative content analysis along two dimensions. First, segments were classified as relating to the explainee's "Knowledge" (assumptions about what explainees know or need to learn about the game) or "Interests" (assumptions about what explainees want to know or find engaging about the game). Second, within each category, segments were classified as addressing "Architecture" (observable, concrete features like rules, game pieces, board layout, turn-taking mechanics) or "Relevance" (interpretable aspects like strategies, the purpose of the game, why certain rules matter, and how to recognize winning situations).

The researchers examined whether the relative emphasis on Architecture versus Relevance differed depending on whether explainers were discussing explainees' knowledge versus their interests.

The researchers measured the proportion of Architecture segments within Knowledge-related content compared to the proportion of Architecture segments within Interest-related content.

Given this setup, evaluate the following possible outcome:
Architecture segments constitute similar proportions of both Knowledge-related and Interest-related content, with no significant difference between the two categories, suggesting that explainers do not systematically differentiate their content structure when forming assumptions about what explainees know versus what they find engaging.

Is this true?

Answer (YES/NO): NO